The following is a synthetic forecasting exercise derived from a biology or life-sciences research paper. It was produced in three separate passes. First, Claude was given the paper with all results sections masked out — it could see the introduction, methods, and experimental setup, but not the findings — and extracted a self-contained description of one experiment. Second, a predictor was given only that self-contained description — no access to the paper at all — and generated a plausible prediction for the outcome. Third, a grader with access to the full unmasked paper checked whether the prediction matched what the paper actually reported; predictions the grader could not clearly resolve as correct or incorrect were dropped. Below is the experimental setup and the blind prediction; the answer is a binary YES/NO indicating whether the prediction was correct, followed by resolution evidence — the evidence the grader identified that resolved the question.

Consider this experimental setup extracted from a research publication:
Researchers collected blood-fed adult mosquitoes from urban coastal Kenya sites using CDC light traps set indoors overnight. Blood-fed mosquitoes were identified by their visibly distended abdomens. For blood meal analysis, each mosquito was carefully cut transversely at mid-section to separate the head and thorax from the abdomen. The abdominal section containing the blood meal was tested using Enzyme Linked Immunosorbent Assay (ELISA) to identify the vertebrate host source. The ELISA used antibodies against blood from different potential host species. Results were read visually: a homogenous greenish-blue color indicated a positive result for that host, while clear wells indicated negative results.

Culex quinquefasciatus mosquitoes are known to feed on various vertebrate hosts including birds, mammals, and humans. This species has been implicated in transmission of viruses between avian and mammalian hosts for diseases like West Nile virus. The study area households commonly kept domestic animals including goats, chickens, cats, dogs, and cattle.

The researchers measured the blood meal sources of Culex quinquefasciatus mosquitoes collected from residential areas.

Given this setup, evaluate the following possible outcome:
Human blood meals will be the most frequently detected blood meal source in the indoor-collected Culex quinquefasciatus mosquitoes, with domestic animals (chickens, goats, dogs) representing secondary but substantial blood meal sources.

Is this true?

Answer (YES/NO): NO